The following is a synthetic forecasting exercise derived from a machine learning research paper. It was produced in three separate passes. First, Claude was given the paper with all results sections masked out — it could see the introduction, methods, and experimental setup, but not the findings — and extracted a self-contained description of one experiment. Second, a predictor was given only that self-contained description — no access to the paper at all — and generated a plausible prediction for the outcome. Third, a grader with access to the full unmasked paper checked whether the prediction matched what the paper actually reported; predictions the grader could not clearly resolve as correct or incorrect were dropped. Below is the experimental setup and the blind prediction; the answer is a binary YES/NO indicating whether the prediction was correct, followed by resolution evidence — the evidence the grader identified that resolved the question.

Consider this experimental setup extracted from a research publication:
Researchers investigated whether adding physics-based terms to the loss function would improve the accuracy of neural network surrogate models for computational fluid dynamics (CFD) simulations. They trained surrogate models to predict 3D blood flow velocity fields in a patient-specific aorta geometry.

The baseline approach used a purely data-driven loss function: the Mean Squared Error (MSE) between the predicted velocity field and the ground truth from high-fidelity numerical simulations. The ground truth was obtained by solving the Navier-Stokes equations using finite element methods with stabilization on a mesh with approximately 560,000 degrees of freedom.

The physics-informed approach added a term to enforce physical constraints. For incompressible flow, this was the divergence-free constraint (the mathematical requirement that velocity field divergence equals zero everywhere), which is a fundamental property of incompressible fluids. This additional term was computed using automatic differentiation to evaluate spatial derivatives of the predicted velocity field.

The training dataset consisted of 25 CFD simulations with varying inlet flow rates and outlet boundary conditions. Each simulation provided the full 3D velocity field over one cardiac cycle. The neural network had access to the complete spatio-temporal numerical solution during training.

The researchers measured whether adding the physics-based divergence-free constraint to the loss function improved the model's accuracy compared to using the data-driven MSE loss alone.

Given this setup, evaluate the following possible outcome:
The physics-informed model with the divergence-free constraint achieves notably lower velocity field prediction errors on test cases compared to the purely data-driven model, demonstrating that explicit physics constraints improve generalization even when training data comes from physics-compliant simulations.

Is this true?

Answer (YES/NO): NO